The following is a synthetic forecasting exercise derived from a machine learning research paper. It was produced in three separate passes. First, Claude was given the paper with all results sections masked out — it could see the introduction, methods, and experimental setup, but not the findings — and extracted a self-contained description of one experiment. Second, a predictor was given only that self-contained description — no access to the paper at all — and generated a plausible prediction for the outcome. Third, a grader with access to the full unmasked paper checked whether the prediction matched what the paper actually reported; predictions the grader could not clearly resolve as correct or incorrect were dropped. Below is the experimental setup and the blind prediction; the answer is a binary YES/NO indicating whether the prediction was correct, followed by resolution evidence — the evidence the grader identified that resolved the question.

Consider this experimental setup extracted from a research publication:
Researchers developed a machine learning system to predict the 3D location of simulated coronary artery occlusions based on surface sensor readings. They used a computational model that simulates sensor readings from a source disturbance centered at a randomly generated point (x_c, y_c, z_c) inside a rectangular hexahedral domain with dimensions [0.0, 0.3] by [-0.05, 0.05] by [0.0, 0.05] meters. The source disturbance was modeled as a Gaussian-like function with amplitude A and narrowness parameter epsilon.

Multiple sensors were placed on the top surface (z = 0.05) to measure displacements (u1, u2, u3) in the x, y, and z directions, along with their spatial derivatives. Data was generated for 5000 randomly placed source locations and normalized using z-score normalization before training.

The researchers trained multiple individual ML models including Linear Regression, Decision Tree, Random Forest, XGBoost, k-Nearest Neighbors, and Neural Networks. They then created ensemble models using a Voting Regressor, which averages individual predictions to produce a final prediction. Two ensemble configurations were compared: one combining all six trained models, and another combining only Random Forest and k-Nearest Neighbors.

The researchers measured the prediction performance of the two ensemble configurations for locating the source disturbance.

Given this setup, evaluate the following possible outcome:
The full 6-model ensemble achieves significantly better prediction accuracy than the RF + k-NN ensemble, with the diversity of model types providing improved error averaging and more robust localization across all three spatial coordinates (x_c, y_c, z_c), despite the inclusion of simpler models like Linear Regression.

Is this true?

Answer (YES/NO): NO